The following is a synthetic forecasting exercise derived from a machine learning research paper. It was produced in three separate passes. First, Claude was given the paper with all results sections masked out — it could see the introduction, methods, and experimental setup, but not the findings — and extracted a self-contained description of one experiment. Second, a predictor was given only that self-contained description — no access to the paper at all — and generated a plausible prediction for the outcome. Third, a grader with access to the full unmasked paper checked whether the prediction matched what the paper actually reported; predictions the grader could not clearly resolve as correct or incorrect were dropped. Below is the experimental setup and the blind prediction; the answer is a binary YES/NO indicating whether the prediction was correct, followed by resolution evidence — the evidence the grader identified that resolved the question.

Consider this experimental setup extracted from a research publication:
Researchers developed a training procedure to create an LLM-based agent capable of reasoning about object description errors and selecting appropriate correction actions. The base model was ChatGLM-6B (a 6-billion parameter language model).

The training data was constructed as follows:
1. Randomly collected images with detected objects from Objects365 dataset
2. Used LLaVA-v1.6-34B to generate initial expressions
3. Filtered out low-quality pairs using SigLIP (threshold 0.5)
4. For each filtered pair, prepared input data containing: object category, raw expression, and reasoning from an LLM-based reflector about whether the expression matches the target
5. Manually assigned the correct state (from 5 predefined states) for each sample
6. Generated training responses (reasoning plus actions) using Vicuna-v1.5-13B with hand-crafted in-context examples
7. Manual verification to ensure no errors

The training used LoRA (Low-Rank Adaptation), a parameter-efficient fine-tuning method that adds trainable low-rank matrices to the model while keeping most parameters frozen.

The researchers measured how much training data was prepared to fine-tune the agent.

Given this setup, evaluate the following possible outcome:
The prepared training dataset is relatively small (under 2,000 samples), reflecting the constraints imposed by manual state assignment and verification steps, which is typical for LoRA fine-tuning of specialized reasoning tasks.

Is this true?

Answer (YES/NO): NO